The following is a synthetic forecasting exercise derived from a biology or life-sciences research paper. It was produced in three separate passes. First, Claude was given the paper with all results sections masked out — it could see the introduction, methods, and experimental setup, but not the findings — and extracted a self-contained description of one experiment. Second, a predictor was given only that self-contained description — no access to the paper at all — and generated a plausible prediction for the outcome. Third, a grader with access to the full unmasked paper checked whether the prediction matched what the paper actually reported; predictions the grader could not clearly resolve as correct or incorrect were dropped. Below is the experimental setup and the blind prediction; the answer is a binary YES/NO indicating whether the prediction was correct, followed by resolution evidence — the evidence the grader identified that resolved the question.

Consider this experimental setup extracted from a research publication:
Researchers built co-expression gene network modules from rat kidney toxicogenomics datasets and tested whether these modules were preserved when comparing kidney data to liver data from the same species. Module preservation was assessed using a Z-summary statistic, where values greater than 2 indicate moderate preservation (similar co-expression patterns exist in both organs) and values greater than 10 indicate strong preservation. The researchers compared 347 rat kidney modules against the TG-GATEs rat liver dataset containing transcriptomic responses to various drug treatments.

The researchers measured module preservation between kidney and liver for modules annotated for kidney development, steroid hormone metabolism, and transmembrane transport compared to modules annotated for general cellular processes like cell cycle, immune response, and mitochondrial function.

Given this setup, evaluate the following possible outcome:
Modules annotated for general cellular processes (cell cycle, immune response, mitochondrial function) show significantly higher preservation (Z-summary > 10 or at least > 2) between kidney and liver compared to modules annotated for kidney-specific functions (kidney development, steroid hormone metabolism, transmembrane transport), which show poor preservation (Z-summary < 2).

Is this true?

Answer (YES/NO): YES